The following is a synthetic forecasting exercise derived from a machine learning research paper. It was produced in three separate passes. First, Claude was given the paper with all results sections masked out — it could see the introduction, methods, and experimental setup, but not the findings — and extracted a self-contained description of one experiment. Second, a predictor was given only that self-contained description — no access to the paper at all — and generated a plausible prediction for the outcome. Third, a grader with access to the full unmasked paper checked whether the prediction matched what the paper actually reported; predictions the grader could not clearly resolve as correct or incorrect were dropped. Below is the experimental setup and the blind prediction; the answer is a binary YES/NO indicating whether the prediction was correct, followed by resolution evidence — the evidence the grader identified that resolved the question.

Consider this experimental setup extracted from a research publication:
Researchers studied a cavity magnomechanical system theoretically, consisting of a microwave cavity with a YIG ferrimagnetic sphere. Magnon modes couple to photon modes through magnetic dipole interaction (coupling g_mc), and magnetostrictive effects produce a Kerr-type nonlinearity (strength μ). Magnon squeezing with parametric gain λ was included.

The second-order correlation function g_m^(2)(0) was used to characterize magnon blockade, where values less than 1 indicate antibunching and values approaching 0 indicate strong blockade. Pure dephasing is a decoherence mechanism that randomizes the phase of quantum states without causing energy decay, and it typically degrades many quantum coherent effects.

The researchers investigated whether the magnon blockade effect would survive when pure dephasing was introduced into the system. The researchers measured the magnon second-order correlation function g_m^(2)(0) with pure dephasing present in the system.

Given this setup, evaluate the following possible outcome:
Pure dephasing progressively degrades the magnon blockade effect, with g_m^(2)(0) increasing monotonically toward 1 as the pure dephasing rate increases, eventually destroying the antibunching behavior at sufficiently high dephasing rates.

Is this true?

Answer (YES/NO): NO